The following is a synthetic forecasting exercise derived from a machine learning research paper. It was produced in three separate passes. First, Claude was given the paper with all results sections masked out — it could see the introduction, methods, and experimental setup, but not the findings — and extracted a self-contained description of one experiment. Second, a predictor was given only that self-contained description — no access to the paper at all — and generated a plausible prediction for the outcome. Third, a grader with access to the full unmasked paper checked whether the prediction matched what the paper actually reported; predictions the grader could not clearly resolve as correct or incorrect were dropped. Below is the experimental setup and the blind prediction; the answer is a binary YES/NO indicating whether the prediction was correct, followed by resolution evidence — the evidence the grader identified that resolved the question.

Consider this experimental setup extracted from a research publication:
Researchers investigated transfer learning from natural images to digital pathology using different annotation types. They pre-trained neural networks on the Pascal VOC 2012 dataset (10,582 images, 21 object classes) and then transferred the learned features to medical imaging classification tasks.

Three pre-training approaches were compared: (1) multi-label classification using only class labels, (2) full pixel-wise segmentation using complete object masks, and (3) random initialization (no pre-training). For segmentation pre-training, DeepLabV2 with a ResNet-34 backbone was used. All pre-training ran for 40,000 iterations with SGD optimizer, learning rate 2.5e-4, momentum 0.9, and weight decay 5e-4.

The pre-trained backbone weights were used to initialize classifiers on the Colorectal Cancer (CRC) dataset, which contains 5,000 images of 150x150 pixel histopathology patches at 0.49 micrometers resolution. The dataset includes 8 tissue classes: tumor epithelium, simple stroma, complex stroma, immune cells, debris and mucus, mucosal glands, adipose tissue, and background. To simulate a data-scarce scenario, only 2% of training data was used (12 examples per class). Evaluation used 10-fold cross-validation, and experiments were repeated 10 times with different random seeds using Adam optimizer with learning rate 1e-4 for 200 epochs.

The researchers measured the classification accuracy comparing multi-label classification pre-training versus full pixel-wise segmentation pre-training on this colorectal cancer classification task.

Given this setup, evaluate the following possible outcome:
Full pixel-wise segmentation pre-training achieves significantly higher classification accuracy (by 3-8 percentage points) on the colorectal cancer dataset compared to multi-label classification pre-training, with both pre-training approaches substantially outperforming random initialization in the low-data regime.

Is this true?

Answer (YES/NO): NO